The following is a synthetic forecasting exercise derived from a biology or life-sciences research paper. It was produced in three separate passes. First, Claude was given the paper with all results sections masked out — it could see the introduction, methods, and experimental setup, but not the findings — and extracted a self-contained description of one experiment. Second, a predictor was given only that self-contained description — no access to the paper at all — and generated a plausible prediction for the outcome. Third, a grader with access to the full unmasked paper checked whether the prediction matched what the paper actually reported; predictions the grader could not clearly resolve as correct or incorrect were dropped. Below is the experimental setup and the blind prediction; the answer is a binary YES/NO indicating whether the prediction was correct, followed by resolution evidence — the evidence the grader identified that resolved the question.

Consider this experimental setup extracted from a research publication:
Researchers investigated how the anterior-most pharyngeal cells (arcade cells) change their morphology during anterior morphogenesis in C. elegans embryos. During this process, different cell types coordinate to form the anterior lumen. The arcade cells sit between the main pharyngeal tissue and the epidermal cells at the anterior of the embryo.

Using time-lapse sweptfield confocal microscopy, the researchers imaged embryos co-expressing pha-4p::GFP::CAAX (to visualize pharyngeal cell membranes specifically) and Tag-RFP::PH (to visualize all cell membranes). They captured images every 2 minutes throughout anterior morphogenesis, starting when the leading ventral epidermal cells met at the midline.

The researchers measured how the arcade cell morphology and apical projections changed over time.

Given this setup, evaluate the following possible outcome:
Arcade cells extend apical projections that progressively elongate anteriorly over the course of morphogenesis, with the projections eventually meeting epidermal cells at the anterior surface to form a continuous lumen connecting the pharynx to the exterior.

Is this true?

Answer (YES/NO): NO